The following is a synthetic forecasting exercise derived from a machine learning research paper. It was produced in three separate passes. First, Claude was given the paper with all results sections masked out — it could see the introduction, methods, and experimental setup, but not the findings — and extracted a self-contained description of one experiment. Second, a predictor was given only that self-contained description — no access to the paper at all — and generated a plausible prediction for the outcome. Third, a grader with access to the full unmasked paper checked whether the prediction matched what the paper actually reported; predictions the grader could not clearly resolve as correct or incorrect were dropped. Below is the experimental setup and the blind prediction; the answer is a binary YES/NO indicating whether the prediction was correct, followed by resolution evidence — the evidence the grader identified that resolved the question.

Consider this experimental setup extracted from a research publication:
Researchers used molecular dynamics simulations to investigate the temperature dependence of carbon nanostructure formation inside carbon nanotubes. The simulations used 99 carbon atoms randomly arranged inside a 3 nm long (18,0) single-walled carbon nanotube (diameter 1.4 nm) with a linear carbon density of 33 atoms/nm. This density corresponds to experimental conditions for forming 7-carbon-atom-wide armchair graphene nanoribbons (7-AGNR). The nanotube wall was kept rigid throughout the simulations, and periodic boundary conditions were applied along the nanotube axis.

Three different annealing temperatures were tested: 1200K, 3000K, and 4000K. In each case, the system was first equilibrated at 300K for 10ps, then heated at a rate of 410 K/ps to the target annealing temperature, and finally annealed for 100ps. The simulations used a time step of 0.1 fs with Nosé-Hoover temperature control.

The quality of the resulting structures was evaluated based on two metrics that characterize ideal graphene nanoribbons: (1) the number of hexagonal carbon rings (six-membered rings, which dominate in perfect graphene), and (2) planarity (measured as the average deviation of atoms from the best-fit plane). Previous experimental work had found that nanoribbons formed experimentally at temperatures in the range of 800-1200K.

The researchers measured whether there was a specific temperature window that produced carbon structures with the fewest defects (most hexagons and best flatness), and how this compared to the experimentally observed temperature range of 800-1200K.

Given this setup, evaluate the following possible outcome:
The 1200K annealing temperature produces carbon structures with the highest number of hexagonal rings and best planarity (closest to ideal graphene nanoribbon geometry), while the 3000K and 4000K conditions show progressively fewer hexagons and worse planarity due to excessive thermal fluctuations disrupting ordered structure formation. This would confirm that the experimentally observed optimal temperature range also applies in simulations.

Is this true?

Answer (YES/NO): YES